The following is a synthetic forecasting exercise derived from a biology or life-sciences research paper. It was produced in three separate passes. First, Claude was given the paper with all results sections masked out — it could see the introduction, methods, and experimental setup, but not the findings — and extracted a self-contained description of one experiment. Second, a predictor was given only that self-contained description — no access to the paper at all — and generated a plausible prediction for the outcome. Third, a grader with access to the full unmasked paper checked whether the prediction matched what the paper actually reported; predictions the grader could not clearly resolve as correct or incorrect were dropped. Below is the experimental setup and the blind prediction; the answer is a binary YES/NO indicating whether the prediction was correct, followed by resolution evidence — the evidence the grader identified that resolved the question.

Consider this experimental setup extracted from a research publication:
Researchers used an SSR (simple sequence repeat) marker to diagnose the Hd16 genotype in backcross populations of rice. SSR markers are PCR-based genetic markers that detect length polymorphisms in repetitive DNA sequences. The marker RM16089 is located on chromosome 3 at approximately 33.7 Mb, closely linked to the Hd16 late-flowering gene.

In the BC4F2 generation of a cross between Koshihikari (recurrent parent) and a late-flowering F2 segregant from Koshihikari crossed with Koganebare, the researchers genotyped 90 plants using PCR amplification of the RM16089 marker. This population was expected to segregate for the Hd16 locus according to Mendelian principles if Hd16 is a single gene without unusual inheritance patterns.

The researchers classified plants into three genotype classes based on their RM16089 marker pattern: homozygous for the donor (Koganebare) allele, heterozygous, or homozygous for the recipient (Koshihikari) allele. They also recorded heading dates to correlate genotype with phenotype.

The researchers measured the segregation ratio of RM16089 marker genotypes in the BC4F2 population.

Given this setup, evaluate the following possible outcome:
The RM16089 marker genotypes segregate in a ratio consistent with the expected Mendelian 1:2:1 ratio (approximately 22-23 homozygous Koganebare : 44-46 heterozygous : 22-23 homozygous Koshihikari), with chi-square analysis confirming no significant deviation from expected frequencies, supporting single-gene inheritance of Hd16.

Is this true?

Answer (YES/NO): NO